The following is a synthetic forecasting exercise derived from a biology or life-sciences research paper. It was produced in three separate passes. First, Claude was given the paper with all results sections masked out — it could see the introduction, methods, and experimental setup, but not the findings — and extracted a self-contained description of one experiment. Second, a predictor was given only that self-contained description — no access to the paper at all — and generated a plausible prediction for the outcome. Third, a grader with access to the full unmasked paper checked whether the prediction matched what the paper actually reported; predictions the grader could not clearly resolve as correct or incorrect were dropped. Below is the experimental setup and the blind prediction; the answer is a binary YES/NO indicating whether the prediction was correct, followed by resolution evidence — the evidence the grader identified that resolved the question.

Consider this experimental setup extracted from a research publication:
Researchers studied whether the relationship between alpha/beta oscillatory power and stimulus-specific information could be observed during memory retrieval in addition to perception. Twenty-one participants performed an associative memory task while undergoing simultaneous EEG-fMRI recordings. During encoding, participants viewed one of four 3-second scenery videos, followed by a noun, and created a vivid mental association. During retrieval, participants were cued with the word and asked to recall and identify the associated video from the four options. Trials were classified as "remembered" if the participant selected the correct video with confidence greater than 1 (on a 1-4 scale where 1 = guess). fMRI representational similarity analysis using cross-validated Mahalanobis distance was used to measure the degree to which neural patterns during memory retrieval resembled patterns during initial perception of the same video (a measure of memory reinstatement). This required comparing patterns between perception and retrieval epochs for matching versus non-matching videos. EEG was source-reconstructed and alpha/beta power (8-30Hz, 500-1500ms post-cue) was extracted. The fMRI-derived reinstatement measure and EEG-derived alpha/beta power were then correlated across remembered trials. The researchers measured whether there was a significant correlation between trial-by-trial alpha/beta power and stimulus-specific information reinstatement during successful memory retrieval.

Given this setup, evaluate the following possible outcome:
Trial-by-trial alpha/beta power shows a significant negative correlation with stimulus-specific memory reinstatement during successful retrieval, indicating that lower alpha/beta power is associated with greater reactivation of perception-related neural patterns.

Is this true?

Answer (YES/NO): YES